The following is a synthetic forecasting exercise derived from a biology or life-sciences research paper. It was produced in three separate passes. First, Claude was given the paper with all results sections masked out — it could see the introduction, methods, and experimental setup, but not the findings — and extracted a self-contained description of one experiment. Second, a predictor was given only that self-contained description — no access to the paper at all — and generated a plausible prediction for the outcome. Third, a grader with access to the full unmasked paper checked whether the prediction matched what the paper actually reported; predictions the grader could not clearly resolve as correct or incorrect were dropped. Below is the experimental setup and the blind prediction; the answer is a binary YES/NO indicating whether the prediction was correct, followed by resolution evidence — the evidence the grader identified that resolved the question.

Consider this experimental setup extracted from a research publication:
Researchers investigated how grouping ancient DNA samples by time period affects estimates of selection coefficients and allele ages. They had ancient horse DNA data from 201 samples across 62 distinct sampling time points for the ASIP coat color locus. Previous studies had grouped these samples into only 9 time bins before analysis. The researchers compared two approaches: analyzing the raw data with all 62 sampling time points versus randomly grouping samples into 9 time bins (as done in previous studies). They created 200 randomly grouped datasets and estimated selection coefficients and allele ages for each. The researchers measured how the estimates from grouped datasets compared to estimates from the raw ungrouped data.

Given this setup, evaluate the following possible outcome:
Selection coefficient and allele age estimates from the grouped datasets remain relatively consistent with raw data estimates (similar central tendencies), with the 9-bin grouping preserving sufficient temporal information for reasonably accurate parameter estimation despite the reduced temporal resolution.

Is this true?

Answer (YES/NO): NO